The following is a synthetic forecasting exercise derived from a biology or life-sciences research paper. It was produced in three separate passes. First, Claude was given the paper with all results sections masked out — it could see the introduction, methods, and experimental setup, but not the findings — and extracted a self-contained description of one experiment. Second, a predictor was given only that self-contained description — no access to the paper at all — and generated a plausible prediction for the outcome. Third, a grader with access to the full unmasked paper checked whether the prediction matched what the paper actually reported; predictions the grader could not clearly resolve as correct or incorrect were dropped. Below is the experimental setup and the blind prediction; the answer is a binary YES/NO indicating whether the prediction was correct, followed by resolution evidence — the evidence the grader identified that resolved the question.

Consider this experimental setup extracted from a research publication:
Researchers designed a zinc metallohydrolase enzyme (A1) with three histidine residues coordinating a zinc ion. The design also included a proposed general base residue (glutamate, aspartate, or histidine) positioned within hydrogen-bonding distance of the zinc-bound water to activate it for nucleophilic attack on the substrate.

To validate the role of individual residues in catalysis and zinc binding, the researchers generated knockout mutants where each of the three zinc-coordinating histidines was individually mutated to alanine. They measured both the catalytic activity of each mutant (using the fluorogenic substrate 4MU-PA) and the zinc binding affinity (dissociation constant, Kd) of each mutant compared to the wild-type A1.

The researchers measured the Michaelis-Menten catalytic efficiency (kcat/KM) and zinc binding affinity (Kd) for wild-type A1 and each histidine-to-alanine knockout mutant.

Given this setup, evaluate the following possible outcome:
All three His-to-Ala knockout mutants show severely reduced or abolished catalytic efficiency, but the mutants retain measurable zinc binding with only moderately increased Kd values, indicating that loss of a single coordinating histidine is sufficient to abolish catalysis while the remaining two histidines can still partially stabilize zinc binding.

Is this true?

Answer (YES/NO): NO